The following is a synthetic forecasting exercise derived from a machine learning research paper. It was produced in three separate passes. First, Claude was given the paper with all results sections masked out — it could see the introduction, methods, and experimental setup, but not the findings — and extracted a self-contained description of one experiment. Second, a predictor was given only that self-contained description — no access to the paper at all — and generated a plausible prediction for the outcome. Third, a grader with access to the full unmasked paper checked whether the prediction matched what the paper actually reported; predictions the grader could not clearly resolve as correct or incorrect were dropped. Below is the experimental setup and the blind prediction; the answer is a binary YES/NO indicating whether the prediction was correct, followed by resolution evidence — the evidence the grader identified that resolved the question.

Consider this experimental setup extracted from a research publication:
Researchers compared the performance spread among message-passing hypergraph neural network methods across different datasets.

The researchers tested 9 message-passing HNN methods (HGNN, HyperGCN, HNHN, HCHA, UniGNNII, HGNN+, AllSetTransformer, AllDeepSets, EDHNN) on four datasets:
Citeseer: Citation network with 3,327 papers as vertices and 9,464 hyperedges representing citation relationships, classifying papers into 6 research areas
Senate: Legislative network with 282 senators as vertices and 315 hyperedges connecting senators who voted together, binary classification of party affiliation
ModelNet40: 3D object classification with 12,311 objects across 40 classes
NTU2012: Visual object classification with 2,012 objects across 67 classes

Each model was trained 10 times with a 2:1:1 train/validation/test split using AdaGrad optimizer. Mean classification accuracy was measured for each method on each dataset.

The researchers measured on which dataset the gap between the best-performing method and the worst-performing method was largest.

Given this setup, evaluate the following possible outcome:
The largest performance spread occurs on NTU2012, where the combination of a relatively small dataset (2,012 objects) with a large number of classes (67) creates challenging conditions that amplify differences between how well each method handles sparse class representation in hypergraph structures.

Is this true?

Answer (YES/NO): YES